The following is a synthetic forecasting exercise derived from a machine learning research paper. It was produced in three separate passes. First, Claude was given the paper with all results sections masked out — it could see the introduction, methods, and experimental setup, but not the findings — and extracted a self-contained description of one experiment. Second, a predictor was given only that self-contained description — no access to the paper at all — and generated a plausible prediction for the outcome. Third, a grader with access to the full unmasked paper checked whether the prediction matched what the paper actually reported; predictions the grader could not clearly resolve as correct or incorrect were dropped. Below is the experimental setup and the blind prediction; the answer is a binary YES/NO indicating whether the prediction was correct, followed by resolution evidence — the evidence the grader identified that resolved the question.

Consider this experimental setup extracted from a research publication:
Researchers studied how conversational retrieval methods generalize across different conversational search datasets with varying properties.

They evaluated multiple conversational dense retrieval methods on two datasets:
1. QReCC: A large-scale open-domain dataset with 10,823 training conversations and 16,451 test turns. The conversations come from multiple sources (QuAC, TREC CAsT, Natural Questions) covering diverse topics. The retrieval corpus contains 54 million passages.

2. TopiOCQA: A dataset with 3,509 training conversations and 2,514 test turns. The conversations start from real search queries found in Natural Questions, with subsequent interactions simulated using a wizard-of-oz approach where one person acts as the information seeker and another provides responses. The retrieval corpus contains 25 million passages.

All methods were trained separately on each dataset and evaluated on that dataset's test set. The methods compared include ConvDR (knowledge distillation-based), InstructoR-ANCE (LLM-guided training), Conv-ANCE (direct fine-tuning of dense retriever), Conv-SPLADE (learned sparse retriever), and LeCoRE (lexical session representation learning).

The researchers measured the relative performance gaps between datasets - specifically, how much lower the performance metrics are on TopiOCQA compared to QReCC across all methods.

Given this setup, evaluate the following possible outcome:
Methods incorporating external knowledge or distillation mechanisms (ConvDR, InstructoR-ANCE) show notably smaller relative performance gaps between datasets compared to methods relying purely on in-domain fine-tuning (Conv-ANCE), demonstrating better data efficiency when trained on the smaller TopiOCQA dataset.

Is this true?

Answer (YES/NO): NO